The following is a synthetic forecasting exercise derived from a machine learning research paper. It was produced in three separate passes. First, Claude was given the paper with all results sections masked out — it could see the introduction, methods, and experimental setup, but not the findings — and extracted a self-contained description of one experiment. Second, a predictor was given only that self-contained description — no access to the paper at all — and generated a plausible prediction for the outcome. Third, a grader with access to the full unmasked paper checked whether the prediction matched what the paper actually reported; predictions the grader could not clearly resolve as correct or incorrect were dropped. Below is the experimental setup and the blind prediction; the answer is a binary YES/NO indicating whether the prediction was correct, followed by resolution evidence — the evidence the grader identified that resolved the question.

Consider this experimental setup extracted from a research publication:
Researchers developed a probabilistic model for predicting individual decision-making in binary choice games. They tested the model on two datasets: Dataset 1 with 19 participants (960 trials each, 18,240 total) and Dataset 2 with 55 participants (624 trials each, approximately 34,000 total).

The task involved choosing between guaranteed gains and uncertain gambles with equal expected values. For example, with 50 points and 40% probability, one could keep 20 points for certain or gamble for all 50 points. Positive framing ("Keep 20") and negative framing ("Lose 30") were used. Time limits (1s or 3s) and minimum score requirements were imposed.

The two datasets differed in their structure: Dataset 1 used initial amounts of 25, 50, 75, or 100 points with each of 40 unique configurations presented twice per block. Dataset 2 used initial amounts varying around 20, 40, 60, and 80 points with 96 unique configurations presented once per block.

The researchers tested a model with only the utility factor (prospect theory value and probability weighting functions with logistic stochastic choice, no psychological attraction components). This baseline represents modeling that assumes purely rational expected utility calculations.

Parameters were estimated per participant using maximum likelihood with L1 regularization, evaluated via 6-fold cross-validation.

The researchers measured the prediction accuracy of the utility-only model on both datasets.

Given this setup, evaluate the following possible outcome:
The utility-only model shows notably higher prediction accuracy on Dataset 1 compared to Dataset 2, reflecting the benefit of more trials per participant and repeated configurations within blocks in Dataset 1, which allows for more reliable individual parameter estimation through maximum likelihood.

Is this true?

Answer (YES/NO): YES